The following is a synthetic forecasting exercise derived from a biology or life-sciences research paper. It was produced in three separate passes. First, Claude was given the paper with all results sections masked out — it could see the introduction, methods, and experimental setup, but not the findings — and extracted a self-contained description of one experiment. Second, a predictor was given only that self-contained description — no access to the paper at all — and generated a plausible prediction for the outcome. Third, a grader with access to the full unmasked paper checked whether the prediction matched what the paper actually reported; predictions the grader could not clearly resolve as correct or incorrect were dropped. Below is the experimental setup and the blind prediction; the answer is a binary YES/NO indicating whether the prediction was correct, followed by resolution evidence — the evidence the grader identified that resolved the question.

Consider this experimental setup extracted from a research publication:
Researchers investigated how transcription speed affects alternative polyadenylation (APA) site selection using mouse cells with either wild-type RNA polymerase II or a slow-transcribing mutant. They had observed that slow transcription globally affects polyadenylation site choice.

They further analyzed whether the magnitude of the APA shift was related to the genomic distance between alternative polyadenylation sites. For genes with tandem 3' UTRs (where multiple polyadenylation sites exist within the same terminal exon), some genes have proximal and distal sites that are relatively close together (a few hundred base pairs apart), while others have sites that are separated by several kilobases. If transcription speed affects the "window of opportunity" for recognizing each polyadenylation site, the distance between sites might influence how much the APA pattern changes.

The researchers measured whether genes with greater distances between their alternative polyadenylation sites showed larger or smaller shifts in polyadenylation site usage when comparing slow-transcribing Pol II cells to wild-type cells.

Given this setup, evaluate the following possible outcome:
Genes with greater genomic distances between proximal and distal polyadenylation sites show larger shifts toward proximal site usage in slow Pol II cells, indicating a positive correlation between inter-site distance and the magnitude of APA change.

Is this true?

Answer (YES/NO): YES